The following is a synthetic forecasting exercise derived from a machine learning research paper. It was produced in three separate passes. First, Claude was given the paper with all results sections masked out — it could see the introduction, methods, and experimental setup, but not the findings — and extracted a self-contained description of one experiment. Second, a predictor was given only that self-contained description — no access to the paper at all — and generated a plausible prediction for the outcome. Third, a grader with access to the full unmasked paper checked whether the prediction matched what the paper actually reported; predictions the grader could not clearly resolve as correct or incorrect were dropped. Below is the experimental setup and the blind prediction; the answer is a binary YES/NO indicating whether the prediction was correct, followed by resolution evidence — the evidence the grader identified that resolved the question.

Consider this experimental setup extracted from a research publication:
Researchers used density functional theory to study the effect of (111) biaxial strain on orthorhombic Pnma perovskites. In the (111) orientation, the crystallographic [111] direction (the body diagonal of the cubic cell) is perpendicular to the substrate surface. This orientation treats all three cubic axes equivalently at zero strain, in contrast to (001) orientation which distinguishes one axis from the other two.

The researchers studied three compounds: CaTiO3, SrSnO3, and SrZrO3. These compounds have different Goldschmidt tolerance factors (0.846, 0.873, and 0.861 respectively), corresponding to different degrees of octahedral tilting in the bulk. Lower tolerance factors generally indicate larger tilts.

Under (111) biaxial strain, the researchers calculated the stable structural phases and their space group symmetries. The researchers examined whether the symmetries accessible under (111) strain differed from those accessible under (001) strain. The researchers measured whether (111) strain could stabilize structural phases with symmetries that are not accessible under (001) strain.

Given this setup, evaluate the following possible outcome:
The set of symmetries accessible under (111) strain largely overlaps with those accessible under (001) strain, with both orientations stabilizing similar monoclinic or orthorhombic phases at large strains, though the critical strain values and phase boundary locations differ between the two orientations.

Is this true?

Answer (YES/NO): NO